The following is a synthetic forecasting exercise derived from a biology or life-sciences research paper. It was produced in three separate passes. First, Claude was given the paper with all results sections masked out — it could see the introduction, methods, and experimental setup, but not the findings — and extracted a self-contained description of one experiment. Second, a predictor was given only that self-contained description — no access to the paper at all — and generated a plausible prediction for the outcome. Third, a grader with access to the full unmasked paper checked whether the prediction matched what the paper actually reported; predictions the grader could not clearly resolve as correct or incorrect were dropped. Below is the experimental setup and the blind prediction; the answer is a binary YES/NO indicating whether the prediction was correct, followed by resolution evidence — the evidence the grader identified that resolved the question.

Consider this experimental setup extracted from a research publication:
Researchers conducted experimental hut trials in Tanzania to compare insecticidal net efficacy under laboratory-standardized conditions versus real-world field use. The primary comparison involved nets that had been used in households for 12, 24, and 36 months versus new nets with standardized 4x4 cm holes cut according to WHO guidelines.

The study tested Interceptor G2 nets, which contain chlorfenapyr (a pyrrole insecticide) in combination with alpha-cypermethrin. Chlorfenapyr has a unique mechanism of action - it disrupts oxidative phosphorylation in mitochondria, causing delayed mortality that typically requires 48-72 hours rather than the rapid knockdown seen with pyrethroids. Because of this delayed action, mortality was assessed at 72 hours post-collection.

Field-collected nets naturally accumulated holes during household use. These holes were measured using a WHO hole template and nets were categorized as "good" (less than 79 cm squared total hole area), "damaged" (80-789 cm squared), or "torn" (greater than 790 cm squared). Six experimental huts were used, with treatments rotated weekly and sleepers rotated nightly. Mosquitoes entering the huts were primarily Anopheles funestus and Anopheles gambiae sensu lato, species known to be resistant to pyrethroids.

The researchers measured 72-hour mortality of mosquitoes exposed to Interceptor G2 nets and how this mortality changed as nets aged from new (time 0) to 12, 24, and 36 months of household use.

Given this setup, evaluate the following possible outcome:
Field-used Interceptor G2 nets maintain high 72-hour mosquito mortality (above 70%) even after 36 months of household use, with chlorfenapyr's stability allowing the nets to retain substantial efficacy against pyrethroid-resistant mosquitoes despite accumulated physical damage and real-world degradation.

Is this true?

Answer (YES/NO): NO